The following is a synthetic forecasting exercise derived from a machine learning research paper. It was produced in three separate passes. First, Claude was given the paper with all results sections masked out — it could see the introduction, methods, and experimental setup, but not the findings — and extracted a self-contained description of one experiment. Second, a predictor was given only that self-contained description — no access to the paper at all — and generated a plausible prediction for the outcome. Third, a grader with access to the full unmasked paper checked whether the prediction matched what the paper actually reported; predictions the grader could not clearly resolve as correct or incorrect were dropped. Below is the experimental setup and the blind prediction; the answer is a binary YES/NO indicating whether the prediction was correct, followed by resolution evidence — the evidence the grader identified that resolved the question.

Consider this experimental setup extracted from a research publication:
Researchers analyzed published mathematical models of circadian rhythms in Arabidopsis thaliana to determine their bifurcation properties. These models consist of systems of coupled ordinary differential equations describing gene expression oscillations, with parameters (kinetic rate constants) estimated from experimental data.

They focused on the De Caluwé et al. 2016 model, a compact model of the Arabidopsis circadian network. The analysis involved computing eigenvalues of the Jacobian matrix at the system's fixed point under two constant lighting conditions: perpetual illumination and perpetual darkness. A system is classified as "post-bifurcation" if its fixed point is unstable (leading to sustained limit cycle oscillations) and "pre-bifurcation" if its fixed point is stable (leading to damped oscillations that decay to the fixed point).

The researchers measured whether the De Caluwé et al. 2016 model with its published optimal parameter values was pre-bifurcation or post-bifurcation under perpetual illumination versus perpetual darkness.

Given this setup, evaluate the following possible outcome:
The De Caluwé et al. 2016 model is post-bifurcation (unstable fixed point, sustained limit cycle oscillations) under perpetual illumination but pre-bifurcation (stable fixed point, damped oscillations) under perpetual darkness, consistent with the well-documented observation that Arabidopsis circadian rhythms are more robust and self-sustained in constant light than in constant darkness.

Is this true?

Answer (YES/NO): NO